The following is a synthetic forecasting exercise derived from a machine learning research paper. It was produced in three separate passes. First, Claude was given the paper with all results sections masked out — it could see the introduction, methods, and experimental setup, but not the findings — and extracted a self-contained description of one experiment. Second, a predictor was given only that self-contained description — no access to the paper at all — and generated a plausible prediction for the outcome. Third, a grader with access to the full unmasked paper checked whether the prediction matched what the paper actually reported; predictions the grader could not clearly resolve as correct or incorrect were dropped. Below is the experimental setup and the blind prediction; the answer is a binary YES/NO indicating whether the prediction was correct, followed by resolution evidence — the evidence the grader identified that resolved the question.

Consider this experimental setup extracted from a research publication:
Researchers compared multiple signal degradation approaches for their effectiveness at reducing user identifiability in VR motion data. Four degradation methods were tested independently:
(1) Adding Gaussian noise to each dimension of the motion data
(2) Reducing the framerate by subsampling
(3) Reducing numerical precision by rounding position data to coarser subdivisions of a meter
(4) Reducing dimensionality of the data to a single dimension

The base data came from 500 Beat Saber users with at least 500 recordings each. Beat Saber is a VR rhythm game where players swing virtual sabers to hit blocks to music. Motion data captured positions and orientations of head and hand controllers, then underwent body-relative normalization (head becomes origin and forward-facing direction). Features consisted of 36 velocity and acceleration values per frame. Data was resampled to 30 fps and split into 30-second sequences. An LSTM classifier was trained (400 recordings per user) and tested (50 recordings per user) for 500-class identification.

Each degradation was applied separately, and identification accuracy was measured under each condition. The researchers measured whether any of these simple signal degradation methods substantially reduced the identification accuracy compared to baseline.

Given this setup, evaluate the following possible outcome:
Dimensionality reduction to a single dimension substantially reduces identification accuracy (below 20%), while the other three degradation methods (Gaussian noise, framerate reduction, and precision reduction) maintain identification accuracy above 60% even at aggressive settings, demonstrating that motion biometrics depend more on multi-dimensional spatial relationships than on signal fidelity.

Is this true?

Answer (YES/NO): NO